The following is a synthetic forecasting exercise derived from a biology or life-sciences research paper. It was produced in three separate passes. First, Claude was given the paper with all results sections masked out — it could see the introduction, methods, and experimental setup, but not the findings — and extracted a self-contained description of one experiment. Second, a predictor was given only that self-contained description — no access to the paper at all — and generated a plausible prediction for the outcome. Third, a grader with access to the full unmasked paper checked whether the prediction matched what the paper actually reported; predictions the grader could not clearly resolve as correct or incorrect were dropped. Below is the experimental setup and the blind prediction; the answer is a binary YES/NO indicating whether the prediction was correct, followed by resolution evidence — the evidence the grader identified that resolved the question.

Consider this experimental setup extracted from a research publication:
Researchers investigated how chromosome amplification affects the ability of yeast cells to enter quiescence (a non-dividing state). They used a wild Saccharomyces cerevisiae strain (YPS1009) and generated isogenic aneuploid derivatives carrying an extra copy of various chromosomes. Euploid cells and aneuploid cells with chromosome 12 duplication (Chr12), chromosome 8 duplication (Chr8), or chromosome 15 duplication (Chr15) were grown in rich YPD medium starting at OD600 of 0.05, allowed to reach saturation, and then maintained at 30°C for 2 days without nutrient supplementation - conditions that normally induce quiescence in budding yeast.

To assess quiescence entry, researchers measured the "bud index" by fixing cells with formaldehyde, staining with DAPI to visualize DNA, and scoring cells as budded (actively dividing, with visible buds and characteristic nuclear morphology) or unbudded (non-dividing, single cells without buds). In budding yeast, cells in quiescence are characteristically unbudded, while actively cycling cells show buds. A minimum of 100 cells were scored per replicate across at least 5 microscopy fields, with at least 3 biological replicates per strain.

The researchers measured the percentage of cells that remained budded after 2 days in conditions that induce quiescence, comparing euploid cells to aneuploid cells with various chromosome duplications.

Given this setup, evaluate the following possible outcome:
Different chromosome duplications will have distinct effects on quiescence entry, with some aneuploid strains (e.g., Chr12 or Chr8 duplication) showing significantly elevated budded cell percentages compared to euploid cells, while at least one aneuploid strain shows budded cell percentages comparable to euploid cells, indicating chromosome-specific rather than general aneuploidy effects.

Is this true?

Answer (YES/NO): NO